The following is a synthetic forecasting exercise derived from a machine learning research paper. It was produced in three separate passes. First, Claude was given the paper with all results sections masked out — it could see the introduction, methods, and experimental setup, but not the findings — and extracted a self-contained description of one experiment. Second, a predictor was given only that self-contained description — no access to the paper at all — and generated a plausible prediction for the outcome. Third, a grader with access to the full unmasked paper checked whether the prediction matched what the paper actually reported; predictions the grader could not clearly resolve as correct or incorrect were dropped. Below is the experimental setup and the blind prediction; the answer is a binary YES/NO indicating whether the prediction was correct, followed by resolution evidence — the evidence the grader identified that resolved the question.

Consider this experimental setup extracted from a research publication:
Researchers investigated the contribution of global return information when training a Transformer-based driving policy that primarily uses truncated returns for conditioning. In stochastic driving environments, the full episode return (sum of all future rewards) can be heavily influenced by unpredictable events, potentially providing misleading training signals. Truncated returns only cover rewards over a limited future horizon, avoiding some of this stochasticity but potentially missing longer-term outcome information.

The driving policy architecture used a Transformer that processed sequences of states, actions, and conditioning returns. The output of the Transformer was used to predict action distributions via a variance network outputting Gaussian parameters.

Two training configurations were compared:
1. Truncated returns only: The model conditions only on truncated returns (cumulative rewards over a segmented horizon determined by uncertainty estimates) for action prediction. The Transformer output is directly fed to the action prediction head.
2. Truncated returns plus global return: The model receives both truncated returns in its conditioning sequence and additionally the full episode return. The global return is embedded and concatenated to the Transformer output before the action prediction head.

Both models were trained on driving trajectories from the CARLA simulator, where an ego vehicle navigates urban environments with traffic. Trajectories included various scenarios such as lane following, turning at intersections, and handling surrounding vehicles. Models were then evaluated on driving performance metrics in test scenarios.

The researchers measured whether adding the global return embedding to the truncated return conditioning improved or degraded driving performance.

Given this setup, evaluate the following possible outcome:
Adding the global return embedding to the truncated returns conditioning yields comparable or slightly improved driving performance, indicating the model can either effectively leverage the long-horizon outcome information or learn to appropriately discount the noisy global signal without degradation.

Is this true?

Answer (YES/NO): YES